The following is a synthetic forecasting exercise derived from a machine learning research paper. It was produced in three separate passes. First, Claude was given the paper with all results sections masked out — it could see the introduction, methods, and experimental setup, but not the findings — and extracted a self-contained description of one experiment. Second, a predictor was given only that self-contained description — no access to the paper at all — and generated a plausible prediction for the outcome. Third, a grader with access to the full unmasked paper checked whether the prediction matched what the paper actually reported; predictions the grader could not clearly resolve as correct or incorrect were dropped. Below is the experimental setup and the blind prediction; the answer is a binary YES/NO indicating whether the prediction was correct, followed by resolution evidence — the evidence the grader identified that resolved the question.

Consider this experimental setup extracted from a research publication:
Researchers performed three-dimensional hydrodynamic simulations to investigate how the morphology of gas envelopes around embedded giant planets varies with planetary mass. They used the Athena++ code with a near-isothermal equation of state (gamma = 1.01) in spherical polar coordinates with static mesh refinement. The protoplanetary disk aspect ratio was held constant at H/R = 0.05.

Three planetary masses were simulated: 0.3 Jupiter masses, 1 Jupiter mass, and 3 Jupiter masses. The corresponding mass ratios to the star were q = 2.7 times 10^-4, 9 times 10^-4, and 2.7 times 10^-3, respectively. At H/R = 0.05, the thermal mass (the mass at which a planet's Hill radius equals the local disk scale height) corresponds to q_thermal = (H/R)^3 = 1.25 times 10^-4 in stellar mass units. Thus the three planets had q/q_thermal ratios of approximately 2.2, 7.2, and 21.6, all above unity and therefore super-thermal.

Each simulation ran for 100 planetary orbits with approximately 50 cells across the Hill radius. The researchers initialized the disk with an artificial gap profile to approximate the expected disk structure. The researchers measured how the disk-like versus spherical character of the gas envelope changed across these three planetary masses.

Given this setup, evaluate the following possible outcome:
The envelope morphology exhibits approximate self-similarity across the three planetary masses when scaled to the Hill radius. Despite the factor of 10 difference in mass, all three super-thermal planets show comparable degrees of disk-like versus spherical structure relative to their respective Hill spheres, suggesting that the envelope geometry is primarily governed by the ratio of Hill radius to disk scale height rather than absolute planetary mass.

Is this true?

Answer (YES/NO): NO